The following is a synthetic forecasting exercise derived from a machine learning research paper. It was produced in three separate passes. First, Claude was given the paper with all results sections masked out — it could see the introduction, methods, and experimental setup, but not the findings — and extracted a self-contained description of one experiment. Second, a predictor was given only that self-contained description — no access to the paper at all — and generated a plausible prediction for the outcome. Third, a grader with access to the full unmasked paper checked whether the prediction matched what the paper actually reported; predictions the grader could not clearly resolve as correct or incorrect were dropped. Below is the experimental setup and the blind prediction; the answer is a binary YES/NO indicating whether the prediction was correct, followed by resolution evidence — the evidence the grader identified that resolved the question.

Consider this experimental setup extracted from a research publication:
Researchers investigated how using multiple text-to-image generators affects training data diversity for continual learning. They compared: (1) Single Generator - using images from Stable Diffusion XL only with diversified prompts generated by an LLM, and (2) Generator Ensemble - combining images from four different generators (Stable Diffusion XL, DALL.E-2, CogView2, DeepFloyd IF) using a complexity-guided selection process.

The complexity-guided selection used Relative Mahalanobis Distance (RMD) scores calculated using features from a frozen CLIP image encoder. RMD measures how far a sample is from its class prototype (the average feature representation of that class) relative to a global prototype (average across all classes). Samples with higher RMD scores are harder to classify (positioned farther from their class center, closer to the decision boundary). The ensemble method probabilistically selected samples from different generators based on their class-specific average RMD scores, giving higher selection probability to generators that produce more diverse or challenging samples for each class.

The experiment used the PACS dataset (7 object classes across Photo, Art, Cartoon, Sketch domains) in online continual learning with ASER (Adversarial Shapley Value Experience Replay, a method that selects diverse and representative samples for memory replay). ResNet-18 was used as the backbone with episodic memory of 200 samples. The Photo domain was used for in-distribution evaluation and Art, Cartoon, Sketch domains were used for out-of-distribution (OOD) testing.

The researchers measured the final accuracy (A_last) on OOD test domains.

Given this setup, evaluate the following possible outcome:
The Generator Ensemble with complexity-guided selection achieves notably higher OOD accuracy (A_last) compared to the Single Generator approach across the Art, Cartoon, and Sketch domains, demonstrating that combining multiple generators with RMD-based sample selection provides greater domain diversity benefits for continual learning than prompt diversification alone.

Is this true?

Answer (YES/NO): YES